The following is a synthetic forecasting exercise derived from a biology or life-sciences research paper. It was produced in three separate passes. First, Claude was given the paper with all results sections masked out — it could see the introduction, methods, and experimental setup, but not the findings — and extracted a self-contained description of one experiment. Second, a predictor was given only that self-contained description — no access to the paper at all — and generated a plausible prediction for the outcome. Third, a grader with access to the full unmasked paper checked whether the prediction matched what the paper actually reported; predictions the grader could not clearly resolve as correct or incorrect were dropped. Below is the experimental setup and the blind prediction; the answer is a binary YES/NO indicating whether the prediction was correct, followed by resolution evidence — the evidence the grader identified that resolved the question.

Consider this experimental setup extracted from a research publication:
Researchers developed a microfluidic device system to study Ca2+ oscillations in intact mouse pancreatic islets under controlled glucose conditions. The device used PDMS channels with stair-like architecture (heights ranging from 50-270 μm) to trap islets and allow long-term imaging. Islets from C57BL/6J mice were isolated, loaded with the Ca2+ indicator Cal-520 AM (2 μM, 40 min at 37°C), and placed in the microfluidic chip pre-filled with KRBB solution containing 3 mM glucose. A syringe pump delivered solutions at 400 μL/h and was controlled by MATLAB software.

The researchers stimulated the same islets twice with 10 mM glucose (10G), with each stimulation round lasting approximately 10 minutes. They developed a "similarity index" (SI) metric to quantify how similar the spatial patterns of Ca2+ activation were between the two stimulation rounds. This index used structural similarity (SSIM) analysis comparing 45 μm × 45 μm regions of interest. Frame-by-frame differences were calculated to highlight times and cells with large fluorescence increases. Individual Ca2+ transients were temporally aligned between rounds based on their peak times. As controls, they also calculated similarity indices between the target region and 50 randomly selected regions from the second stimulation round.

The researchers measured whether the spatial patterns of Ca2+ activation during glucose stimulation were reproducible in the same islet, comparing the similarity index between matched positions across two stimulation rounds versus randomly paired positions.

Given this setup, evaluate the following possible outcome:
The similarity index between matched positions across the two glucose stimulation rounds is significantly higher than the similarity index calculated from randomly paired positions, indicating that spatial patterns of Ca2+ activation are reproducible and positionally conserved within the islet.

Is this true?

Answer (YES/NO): YES